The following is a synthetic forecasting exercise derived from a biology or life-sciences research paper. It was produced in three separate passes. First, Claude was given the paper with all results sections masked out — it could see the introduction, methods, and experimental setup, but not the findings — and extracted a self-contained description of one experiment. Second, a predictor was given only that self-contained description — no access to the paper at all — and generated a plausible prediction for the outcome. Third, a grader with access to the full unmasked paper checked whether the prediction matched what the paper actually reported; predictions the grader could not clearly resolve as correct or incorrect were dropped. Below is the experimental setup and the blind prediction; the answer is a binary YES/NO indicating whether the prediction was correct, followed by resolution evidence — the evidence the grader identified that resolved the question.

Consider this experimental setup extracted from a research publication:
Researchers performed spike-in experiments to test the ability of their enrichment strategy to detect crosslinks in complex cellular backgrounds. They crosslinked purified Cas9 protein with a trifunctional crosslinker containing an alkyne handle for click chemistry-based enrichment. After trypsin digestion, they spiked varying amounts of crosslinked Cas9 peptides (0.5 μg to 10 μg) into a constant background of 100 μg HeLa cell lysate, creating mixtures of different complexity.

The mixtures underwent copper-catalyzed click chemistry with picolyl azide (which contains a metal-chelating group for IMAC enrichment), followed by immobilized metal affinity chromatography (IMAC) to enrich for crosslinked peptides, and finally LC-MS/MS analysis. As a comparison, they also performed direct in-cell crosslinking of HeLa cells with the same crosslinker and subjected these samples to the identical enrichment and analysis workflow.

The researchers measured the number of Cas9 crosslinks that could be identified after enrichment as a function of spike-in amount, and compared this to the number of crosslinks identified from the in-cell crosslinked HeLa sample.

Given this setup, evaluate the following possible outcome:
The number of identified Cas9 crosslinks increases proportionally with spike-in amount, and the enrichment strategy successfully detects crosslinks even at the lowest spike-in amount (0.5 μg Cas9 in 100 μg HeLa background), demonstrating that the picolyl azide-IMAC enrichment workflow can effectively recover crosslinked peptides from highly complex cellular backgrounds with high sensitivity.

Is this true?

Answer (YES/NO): NO